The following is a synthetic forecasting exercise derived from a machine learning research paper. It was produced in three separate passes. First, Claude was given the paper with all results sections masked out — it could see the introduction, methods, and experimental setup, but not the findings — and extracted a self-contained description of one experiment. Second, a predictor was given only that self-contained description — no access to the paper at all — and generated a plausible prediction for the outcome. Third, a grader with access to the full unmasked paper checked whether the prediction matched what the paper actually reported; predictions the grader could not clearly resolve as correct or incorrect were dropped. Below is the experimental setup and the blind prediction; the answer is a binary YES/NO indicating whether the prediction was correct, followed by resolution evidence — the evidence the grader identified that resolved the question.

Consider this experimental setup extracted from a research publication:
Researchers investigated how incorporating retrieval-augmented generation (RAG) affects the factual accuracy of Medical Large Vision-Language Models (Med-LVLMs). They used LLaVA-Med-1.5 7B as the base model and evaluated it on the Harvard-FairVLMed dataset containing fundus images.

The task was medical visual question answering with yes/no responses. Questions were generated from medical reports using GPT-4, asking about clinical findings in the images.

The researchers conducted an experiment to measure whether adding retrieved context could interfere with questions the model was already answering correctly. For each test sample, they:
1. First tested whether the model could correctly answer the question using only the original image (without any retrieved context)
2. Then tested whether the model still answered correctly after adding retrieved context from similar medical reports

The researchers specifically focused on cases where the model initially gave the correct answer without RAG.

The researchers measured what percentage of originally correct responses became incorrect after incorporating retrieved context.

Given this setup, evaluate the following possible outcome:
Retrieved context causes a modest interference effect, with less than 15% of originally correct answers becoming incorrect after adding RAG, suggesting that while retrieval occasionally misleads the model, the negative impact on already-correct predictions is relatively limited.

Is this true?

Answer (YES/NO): NO